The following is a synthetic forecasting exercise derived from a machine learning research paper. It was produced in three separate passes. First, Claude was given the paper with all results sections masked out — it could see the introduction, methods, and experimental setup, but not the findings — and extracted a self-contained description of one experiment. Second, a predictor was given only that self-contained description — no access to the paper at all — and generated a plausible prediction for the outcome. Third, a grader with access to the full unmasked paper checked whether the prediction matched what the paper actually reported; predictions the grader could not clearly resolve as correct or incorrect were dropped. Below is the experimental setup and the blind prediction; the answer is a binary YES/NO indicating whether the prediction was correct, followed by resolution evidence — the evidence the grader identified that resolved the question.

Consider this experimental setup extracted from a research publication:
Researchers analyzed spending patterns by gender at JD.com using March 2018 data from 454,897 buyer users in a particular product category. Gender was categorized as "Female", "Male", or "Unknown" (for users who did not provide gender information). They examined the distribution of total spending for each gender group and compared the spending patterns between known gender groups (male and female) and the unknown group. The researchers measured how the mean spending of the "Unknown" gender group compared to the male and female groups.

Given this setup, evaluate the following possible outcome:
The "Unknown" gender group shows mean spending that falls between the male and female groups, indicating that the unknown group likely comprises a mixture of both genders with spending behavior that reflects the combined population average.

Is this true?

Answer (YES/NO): NO